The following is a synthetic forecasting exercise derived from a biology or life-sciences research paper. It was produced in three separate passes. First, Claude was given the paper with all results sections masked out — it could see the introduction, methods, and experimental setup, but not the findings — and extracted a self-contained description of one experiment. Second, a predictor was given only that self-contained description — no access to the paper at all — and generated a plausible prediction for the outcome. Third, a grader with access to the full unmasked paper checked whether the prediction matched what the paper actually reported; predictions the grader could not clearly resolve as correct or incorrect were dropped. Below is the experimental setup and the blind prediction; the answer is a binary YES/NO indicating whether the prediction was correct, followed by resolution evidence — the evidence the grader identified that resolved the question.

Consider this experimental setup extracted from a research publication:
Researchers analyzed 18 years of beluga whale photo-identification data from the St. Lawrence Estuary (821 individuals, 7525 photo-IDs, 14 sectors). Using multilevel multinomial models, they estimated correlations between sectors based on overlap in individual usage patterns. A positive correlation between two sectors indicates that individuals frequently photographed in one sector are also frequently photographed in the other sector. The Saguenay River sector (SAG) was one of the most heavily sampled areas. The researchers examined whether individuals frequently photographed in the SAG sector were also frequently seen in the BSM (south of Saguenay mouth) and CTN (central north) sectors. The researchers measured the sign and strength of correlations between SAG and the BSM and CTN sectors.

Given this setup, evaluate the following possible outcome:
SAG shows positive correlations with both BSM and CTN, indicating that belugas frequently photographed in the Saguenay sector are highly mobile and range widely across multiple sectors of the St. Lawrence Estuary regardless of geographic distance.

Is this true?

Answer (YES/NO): NO